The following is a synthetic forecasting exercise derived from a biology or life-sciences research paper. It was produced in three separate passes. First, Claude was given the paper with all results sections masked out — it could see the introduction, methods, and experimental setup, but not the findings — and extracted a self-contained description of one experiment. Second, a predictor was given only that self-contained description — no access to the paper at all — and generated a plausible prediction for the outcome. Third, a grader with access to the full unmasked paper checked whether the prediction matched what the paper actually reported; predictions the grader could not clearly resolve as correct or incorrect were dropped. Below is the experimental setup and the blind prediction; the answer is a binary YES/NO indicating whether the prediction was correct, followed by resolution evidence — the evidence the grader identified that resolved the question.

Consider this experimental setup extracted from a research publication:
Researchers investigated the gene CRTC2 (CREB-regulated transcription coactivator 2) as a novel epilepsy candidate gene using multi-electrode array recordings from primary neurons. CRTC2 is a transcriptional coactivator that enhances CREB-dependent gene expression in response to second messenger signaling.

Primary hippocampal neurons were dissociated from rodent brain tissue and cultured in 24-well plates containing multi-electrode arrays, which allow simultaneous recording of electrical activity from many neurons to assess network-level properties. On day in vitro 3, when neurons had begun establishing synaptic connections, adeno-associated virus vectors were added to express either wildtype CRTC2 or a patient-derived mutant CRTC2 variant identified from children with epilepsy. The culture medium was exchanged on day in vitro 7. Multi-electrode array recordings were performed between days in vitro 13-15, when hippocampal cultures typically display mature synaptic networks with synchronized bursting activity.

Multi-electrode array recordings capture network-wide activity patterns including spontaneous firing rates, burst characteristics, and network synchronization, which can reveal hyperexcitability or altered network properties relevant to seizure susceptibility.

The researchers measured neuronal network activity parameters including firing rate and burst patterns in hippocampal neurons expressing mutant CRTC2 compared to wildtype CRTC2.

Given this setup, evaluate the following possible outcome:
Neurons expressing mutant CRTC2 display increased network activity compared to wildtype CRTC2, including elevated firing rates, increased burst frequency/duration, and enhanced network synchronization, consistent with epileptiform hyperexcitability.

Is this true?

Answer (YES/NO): NO